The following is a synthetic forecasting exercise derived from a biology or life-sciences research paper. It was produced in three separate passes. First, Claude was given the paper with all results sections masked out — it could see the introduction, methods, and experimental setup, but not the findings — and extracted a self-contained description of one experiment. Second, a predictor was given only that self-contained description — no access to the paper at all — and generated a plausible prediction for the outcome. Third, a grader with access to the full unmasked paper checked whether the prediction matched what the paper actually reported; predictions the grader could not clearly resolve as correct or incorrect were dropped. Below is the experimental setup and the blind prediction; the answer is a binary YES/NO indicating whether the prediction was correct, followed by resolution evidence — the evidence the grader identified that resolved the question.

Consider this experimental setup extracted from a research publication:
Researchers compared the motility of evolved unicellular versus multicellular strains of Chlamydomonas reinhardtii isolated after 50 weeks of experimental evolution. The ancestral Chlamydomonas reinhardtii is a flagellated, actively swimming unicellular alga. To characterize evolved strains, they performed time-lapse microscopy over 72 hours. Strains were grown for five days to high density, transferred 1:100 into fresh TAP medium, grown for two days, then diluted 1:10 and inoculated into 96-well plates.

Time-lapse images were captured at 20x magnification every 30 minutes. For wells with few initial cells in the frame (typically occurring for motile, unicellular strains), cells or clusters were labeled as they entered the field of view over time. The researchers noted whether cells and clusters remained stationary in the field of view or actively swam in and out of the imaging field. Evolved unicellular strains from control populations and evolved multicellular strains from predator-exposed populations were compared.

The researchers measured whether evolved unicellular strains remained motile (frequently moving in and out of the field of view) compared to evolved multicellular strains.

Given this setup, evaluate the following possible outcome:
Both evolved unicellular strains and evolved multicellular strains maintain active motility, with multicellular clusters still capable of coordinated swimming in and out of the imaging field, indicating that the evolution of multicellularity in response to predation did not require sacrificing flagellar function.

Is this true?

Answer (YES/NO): NO